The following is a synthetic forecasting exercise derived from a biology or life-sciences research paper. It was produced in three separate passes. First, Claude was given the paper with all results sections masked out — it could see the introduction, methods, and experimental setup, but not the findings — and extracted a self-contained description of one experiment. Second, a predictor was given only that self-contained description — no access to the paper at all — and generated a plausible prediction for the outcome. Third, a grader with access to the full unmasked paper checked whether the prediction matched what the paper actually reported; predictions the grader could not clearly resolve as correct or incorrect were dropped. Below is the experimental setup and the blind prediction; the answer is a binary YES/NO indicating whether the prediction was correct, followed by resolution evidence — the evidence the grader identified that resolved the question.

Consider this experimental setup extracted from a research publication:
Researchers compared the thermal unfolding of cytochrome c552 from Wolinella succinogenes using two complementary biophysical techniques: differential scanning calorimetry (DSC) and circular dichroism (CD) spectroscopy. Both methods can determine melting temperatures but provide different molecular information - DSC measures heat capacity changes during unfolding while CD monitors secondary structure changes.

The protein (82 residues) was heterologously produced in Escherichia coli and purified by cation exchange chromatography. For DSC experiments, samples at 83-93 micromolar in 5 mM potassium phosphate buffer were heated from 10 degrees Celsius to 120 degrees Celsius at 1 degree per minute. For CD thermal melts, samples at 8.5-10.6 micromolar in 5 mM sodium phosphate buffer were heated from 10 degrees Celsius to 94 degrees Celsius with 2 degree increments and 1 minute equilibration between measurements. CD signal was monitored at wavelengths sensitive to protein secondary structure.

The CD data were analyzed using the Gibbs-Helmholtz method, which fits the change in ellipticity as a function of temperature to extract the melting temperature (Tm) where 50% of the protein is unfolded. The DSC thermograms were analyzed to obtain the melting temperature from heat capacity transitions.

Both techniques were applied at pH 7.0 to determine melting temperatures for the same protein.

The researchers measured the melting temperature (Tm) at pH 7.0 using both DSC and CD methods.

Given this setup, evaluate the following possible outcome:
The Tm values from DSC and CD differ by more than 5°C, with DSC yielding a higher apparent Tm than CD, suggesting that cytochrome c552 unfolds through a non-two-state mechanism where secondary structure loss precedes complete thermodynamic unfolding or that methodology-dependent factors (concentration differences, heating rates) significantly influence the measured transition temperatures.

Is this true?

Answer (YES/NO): NO